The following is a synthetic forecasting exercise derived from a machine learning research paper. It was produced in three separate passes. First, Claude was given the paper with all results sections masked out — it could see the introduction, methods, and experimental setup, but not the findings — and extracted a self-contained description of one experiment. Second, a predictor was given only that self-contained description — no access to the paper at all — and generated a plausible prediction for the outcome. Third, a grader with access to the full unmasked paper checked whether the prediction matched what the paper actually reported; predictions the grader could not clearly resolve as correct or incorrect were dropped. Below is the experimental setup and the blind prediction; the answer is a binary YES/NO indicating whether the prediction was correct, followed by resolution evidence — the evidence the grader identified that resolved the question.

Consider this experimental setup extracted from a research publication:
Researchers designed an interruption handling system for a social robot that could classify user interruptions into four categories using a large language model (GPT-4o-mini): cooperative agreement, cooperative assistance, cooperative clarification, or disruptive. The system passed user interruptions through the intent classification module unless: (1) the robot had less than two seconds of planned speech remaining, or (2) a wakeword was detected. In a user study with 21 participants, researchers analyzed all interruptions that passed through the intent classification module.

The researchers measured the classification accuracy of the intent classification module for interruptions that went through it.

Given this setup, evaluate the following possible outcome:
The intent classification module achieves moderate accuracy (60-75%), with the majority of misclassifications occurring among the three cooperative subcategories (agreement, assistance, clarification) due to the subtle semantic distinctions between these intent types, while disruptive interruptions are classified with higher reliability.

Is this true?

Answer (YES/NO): NO